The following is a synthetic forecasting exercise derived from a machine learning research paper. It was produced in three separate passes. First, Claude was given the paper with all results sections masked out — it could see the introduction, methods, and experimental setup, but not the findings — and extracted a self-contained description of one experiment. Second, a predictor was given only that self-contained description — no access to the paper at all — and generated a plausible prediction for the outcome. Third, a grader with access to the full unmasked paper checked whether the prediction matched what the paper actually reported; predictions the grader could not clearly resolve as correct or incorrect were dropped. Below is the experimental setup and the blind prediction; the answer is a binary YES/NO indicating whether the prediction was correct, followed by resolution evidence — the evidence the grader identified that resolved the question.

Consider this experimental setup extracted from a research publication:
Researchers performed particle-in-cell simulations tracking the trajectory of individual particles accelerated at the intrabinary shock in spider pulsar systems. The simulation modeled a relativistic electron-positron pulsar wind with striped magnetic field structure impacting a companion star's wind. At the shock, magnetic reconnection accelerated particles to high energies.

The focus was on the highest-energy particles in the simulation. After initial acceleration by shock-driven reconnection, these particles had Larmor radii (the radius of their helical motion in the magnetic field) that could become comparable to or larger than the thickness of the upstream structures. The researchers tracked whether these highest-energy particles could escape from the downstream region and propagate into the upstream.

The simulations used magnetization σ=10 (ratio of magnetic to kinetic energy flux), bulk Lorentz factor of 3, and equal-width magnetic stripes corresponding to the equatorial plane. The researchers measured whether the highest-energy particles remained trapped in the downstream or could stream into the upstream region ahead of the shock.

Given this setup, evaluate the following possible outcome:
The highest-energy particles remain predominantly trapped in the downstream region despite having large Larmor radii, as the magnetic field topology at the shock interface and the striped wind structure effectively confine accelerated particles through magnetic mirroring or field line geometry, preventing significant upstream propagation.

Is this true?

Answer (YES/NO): NO